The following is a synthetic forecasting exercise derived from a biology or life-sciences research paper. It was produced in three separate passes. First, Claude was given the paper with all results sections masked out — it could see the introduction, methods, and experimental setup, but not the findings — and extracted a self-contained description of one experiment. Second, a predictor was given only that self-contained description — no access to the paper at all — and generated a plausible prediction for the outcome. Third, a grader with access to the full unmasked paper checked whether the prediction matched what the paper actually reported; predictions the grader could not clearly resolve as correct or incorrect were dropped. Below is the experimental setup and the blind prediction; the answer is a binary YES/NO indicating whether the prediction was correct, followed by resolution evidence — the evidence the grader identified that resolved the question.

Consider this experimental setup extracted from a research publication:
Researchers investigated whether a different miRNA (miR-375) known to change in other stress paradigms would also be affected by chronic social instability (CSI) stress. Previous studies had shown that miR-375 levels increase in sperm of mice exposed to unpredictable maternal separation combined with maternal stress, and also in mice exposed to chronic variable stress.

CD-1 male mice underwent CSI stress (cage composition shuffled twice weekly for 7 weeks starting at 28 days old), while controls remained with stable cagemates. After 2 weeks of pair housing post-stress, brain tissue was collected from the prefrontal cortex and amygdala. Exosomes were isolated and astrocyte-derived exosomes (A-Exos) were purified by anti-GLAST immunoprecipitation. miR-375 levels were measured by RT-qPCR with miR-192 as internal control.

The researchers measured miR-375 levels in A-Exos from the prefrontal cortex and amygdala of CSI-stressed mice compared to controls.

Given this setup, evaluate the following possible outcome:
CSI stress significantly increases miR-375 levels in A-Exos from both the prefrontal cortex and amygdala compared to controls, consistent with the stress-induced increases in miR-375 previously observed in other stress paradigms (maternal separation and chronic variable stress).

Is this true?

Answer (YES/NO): NO